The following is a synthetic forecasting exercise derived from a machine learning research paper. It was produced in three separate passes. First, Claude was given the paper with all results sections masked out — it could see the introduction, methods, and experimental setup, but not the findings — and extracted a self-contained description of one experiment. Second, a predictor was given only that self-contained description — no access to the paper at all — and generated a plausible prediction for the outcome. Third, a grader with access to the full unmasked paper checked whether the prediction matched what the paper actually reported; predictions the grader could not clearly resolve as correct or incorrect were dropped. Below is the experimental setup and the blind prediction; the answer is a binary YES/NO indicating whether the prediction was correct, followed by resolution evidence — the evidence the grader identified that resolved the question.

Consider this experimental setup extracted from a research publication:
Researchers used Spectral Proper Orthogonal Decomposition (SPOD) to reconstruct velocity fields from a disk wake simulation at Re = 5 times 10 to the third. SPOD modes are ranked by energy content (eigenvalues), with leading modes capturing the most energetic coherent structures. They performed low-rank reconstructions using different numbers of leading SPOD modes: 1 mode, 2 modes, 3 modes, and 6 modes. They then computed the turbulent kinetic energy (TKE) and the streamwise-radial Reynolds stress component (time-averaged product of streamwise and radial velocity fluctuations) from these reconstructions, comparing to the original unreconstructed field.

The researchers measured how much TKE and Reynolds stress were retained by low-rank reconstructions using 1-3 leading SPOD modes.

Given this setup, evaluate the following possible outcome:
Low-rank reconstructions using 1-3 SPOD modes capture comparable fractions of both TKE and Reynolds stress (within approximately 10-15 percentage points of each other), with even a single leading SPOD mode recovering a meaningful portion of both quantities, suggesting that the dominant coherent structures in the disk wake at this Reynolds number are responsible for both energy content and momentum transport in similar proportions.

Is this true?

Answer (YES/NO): NO